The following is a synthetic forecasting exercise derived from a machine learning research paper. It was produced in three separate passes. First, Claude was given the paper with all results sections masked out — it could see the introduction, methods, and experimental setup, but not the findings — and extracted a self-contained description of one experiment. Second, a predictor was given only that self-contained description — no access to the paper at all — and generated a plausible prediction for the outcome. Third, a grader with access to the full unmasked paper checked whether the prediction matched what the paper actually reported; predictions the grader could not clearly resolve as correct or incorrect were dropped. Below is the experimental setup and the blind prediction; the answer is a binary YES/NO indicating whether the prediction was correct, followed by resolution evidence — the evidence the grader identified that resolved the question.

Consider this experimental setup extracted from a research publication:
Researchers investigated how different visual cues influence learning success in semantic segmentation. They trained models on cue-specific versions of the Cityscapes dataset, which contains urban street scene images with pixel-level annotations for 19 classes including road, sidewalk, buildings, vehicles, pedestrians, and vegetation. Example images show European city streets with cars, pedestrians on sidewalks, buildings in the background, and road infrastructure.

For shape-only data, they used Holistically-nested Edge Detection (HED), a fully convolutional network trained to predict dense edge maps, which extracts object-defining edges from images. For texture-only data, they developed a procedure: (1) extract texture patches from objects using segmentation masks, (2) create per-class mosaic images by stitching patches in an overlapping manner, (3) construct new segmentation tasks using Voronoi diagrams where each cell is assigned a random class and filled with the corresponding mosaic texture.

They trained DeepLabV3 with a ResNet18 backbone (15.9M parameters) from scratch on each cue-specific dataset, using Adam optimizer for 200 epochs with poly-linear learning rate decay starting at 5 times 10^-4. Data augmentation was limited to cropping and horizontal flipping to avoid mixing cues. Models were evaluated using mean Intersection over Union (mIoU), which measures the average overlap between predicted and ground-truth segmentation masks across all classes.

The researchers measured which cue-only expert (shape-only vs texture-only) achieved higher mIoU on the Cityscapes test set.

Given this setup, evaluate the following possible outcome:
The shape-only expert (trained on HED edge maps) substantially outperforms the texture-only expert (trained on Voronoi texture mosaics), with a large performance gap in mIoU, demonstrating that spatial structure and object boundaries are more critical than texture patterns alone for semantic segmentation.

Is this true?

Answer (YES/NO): NO